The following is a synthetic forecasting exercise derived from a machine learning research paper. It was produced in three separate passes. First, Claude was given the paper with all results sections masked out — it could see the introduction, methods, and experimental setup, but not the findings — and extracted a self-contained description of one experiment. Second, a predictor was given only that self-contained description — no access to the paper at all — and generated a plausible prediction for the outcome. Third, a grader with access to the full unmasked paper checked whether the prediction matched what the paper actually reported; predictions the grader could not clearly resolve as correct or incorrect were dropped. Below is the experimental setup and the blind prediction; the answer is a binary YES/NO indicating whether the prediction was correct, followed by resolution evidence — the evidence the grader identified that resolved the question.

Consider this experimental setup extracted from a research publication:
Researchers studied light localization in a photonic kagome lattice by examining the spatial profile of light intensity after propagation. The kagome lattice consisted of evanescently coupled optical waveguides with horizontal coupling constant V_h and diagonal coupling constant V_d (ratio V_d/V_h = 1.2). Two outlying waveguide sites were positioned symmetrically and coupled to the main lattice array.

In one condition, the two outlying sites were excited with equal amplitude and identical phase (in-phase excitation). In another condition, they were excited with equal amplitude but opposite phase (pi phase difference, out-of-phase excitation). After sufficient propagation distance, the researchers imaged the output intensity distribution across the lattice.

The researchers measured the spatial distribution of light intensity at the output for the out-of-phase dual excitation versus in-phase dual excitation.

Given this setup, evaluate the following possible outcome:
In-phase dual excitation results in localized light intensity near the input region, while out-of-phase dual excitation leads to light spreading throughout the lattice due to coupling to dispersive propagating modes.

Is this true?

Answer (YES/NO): NO